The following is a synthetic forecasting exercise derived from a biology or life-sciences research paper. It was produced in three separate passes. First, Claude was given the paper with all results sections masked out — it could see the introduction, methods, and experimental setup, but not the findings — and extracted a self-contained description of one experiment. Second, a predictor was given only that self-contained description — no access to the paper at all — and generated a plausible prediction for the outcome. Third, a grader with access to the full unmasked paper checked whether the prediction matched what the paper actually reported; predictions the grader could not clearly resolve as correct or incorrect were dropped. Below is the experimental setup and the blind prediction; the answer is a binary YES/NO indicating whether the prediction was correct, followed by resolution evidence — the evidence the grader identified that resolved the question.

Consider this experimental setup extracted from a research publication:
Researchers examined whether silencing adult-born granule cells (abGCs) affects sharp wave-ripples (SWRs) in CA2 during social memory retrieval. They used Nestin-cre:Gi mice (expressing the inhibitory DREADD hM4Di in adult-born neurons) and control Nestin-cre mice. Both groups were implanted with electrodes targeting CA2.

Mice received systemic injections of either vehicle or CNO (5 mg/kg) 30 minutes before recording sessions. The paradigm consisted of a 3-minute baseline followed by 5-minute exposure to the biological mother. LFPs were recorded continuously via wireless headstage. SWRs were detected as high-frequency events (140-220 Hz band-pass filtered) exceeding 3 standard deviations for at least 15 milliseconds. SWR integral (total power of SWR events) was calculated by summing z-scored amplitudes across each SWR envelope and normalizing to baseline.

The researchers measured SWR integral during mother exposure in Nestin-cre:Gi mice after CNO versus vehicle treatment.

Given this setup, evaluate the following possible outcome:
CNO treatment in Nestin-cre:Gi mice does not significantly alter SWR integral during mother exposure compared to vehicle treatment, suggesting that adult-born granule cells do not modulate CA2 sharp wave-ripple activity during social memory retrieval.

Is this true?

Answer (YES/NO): NO